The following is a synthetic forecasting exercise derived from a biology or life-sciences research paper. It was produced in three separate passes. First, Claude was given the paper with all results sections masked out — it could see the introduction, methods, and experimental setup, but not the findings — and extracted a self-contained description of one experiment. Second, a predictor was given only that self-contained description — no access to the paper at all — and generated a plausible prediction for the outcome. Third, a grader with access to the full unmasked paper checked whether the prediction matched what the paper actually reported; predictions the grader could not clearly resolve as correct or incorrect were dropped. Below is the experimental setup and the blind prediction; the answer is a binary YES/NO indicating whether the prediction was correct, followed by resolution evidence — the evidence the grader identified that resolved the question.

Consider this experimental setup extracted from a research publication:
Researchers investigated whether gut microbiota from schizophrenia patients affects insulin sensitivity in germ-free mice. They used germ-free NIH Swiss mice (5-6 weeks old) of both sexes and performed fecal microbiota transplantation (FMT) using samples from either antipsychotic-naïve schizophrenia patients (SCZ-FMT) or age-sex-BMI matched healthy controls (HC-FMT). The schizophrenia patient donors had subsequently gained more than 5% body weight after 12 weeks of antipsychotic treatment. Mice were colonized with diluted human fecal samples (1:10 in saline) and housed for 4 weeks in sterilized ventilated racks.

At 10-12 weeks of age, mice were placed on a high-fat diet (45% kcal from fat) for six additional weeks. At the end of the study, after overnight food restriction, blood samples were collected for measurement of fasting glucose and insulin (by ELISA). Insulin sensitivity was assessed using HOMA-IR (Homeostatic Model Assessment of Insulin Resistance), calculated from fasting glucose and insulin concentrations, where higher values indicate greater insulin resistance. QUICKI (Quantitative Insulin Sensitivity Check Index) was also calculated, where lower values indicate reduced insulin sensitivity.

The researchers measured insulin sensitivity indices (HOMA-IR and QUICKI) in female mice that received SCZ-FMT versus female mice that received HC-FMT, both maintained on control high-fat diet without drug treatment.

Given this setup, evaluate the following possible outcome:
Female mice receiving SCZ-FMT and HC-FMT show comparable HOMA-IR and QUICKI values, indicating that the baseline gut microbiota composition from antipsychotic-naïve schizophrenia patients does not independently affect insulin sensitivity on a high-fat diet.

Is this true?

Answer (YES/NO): NO